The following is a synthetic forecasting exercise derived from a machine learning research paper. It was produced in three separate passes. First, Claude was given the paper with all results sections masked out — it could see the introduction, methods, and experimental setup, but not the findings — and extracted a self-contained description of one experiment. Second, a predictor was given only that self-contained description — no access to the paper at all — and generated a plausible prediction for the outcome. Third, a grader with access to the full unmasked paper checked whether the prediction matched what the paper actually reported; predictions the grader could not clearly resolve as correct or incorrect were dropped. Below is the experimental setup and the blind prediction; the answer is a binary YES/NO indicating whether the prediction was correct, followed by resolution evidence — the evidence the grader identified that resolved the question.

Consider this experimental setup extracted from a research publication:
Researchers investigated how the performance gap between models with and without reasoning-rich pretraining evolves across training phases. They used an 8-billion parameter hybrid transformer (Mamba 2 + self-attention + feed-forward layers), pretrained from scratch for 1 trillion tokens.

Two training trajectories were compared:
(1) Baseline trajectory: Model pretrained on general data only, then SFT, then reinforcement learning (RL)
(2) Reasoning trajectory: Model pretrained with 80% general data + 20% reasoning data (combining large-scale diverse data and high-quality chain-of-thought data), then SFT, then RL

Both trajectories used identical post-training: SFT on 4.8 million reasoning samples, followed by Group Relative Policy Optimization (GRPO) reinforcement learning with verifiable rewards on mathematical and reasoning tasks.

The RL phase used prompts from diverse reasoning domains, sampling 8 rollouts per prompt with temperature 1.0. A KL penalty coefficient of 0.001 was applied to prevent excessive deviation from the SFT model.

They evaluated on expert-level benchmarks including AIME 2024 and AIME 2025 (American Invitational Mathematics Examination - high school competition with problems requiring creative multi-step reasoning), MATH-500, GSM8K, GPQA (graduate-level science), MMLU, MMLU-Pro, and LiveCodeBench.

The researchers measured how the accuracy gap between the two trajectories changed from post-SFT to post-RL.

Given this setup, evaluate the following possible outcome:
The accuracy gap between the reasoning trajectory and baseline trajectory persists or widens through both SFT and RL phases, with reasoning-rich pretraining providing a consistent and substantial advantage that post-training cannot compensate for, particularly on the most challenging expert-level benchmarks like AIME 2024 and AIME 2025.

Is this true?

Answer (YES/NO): YES